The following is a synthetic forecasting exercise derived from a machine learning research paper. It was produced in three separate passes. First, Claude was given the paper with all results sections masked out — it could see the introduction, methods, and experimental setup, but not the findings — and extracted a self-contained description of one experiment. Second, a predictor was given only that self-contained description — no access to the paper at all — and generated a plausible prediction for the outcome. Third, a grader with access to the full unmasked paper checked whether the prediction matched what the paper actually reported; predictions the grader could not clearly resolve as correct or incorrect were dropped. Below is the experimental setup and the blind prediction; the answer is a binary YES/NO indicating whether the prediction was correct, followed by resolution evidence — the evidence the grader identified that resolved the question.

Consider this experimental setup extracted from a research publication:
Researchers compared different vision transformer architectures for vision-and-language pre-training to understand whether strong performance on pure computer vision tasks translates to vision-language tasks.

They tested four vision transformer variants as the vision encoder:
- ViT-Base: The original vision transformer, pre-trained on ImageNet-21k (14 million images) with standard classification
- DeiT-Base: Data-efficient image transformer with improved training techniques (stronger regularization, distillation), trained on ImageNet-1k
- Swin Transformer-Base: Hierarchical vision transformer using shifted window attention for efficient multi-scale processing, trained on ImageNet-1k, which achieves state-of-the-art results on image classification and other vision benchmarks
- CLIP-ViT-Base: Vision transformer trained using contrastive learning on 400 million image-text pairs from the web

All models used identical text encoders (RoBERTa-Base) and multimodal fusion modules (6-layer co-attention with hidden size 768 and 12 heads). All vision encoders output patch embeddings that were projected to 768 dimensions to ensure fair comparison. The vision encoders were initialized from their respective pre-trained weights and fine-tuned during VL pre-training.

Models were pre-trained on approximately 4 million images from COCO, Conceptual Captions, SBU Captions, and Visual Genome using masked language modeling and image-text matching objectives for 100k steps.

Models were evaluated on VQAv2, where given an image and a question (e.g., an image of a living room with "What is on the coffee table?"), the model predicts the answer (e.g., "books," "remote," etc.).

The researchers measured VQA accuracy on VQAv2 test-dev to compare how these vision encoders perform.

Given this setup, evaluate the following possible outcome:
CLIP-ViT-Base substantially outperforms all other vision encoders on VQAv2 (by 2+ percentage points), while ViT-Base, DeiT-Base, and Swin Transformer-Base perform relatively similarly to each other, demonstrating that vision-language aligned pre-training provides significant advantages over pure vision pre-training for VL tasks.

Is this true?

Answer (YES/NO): NO